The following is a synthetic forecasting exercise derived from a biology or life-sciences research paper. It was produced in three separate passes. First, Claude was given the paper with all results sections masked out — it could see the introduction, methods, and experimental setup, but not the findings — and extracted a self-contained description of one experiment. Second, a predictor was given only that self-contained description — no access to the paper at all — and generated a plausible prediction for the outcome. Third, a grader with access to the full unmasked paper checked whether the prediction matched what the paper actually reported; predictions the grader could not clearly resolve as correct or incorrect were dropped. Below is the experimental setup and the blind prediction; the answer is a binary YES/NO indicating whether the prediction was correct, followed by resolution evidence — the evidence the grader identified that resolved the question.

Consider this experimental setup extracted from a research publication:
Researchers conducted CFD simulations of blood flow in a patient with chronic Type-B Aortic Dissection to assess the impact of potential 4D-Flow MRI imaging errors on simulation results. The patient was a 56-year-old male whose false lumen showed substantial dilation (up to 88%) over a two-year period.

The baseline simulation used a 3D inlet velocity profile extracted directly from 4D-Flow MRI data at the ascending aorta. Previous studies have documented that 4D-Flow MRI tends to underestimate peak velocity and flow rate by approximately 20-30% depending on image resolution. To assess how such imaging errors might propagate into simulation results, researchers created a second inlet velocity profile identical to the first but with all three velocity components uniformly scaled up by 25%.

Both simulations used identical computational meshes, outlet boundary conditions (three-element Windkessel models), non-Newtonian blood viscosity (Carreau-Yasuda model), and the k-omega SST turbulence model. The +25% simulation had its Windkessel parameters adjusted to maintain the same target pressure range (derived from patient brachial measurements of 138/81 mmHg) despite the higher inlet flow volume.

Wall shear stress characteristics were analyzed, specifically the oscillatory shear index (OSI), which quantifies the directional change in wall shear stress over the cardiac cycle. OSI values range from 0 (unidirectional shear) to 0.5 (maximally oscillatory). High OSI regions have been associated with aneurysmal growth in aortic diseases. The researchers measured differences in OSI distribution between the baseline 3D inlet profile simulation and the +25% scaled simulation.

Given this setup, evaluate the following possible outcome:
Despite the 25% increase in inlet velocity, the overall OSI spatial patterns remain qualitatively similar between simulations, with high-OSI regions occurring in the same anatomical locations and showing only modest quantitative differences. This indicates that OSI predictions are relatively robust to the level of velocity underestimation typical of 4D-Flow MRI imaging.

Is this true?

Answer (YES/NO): NO